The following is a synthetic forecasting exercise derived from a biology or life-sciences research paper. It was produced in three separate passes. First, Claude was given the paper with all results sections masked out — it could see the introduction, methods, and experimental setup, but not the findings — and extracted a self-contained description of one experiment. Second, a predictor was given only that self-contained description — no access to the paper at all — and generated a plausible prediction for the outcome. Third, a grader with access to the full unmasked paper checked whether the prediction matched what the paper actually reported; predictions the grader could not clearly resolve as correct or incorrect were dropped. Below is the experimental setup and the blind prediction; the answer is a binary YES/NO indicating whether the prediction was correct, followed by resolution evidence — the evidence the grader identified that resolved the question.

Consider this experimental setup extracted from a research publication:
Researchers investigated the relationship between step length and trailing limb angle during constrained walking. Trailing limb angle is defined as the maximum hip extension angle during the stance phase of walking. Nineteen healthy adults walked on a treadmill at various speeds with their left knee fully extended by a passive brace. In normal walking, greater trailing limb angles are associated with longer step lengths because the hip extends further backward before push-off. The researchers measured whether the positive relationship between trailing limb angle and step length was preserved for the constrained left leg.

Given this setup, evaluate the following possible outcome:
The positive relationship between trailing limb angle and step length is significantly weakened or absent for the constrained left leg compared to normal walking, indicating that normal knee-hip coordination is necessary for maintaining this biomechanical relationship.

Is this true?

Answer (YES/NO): NO